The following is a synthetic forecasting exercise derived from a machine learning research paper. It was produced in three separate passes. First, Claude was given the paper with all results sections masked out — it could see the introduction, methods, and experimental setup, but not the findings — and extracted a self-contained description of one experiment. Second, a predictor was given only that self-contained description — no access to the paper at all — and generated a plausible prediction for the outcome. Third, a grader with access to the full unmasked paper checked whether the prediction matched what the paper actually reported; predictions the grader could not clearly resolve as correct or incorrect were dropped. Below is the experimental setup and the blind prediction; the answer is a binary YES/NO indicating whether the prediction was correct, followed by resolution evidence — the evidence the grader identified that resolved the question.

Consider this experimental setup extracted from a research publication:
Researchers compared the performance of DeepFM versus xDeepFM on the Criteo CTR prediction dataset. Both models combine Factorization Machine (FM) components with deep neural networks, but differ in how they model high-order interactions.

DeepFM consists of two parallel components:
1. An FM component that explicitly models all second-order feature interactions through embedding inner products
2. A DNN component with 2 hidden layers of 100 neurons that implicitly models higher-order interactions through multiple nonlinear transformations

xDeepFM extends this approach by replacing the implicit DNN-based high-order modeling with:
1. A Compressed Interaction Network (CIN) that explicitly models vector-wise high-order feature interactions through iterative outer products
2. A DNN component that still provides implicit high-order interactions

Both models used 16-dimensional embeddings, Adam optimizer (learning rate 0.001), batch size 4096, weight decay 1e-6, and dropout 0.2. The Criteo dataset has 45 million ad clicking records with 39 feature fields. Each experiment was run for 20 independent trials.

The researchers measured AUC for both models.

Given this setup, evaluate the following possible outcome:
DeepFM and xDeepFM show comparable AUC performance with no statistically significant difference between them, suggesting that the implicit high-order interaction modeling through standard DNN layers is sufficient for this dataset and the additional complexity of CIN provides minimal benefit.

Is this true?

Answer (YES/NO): NO